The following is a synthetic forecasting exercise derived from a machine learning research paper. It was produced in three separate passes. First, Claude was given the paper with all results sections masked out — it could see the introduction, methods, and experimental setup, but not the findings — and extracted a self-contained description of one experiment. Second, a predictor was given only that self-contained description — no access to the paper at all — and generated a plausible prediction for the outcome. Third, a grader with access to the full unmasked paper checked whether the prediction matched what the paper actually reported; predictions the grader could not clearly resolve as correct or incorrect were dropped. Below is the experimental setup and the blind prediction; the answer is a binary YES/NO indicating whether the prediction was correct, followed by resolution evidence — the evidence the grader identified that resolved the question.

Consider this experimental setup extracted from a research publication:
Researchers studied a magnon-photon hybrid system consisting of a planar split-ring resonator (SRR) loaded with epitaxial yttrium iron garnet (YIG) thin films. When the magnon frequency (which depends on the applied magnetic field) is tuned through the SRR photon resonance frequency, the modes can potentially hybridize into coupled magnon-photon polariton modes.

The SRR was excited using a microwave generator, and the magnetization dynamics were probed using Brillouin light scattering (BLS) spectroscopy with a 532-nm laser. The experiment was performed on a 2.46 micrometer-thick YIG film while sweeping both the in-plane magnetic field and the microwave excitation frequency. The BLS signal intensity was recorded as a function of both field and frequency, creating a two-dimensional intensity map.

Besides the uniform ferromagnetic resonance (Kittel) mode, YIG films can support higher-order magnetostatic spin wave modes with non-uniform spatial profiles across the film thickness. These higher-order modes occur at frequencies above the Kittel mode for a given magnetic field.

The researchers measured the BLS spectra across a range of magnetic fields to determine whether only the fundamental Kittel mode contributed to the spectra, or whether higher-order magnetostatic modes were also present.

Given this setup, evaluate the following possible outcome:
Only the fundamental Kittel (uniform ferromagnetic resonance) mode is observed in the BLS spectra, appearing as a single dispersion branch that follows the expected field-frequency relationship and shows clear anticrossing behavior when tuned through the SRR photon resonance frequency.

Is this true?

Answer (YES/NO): NO